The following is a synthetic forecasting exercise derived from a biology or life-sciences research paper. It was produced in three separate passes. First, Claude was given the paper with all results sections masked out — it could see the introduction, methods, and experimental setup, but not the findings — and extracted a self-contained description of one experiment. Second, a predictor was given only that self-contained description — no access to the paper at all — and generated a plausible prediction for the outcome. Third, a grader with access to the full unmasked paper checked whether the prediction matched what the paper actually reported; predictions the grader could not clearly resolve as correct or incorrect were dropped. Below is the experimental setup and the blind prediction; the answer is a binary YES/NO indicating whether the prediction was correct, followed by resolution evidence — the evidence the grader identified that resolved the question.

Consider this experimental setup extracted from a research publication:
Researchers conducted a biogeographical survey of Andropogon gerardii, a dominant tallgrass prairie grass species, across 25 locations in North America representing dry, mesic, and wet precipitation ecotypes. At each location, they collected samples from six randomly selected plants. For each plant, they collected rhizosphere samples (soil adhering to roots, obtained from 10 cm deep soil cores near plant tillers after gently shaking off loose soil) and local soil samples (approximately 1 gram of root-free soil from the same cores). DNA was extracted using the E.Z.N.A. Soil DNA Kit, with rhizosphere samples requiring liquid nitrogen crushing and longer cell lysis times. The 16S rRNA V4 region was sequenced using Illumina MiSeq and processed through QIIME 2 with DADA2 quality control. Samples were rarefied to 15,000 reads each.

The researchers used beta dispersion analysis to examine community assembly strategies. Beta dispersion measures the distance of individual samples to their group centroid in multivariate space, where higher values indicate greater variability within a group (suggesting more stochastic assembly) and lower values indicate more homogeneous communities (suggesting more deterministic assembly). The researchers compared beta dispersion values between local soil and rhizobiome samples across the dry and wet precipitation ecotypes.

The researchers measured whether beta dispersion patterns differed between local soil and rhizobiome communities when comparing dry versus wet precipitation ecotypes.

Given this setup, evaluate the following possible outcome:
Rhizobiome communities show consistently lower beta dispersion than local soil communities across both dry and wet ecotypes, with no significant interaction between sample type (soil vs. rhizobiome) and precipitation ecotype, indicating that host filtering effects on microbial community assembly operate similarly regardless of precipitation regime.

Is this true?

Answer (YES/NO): NO